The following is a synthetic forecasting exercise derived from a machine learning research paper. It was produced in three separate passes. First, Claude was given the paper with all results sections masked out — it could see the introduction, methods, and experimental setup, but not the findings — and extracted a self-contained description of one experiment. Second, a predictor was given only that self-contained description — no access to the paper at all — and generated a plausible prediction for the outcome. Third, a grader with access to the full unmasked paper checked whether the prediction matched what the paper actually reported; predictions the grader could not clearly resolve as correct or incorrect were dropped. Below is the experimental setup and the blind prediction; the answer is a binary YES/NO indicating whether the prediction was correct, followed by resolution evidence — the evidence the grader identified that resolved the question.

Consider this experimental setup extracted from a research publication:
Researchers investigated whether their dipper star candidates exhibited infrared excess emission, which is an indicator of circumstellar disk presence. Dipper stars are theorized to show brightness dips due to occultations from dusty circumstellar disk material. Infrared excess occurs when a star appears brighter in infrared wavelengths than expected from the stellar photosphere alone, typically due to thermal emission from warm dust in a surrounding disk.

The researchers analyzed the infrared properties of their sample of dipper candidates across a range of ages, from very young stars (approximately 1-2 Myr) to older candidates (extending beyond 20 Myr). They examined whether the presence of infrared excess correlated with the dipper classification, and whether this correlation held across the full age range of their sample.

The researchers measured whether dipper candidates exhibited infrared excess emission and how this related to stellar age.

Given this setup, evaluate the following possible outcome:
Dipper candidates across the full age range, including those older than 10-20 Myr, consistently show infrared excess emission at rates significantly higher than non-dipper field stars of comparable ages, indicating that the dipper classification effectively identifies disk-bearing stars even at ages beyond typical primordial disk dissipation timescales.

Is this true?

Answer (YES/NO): YES